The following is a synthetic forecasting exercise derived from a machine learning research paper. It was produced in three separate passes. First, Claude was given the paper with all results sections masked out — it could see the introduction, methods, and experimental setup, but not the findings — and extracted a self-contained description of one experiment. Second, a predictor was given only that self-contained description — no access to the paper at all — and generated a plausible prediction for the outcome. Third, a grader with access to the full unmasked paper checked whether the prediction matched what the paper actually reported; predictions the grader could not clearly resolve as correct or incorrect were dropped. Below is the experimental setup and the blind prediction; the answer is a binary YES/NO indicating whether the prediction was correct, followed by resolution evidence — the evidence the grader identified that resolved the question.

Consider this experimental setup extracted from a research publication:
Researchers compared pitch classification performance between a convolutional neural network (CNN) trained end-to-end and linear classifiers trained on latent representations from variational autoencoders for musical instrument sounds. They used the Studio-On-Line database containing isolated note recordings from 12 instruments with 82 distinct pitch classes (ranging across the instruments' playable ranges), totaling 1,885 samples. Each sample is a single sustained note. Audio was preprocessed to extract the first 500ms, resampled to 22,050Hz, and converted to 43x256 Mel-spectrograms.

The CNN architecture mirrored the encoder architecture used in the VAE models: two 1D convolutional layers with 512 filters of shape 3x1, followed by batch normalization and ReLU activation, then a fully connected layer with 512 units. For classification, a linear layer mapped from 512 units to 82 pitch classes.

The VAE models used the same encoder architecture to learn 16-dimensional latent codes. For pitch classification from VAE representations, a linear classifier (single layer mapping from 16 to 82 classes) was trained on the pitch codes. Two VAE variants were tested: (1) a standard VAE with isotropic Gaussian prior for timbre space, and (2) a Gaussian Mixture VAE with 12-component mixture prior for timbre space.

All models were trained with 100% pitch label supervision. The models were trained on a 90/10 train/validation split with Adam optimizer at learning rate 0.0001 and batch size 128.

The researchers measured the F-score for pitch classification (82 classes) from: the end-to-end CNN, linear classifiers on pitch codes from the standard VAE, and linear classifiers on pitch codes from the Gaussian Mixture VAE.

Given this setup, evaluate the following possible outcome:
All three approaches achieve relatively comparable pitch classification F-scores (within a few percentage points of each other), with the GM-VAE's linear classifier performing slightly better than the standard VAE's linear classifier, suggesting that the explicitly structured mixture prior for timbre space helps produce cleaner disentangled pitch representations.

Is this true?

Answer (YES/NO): NO